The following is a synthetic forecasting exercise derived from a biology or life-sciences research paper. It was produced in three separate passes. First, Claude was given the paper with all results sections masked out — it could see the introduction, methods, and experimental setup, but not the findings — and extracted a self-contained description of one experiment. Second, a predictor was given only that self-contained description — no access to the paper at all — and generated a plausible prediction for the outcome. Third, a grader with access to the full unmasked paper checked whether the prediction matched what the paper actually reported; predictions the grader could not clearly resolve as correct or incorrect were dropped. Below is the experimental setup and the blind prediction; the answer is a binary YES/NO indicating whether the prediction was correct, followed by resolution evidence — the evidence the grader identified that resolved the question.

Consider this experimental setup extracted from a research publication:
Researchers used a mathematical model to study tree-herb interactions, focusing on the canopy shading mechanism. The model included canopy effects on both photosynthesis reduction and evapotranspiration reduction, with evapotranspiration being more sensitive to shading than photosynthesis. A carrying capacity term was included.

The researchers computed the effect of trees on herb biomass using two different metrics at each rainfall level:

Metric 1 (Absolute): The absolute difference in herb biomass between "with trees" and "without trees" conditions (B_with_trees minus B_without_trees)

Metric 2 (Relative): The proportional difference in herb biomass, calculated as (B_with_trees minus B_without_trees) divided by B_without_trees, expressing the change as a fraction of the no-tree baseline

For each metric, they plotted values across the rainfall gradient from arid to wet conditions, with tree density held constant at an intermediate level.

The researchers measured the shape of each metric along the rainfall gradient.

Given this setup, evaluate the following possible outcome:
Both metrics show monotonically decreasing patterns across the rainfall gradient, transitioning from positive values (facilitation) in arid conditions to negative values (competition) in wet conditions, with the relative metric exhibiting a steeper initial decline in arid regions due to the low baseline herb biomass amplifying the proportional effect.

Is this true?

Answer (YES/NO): NO